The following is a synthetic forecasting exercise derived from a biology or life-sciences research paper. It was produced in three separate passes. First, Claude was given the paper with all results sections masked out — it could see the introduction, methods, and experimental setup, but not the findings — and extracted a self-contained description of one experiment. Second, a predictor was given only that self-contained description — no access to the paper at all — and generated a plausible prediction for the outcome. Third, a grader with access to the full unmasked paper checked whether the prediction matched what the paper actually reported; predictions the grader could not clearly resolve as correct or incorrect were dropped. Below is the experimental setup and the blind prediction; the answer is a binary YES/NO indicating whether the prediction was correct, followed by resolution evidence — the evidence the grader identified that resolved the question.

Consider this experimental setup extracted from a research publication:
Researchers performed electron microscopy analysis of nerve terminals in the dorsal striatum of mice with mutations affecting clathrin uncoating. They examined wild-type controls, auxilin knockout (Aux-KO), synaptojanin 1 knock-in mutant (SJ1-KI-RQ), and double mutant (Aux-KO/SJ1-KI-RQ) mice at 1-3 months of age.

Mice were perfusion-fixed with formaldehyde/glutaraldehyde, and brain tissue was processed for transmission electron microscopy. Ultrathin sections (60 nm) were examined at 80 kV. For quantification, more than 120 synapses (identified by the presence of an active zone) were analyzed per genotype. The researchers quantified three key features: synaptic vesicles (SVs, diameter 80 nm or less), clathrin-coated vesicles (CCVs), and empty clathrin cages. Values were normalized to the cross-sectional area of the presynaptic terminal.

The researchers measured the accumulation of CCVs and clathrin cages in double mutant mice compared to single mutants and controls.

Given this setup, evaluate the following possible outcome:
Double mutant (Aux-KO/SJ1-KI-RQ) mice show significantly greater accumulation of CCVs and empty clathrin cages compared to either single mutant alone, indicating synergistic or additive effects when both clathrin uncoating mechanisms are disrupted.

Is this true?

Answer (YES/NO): YES